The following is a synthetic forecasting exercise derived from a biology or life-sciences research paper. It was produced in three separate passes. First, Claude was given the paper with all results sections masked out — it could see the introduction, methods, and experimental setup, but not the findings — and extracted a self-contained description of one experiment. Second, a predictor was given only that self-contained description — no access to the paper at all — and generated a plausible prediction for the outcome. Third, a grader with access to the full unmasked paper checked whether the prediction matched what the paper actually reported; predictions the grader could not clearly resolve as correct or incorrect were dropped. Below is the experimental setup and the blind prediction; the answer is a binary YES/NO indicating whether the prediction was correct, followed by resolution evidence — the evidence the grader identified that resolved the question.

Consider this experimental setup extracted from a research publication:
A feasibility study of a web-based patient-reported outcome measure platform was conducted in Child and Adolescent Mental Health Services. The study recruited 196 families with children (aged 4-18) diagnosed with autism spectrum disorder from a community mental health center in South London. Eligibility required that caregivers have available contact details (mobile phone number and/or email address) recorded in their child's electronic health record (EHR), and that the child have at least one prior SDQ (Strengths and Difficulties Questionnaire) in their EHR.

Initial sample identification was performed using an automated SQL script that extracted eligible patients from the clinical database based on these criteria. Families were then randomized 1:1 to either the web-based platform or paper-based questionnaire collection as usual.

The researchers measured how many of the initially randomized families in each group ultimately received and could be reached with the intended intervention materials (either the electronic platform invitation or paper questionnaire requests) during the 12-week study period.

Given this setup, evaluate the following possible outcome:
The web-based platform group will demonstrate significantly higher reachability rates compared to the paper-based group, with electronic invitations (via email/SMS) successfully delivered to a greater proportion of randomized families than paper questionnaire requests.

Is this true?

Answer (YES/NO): NO